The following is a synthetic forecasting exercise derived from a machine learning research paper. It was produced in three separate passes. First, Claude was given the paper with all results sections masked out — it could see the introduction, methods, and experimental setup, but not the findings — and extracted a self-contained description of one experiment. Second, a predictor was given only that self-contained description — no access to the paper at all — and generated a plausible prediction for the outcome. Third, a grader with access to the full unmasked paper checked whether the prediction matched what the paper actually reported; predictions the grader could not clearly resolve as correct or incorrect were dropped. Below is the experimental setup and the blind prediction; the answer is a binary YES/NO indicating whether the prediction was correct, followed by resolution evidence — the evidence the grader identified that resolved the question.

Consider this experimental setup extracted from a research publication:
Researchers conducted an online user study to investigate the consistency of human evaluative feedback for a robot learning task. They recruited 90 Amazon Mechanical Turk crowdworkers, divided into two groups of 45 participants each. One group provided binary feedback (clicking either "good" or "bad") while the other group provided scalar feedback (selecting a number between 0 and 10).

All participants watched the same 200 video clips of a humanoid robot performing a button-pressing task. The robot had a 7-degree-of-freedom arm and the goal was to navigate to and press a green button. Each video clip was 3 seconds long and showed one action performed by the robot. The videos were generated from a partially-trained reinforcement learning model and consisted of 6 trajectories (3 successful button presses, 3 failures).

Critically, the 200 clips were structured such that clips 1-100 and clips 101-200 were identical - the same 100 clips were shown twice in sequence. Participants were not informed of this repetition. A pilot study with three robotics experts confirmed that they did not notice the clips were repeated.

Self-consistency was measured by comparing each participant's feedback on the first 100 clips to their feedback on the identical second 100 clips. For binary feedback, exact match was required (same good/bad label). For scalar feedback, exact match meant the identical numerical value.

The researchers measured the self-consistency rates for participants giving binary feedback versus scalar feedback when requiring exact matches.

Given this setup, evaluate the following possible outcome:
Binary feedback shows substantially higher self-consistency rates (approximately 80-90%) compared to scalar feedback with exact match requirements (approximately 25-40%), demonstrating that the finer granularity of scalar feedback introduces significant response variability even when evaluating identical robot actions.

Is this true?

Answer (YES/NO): NO